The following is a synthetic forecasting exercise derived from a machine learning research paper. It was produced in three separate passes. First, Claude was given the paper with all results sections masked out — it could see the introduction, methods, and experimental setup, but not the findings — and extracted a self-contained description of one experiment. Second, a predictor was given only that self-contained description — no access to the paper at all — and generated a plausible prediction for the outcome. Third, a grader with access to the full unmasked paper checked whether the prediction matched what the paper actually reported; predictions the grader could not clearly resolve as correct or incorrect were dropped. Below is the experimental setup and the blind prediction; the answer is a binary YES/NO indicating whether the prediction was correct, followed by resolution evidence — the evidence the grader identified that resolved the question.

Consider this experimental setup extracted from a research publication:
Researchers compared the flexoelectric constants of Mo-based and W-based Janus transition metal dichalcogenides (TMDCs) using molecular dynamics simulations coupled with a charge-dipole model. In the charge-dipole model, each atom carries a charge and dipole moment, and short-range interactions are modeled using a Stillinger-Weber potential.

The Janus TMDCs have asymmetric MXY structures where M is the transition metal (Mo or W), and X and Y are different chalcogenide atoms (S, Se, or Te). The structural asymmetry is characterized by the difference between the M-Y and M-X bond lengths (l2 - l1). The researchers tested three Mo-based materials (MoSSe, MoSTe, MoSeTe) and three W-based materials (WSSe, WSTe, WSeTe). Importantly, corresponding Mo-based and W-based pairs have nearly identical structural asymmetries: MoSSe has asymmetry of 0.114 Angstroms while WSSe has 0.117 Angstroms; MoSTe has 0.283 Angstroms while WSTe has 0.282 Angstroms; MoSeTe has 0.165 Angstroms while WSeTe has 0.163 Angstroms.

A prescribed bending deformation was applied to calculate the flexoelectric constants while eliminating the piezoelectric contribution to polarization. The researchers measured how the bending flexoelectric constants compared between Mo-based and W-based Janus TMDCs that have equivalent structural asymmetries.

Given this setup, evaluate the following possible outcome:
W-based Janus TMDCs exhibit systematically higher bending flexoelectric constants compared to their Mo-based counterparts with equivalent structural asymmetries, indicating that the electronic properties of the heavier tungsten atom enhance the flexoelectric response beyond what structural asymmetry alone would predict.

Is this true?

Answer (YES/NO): NO